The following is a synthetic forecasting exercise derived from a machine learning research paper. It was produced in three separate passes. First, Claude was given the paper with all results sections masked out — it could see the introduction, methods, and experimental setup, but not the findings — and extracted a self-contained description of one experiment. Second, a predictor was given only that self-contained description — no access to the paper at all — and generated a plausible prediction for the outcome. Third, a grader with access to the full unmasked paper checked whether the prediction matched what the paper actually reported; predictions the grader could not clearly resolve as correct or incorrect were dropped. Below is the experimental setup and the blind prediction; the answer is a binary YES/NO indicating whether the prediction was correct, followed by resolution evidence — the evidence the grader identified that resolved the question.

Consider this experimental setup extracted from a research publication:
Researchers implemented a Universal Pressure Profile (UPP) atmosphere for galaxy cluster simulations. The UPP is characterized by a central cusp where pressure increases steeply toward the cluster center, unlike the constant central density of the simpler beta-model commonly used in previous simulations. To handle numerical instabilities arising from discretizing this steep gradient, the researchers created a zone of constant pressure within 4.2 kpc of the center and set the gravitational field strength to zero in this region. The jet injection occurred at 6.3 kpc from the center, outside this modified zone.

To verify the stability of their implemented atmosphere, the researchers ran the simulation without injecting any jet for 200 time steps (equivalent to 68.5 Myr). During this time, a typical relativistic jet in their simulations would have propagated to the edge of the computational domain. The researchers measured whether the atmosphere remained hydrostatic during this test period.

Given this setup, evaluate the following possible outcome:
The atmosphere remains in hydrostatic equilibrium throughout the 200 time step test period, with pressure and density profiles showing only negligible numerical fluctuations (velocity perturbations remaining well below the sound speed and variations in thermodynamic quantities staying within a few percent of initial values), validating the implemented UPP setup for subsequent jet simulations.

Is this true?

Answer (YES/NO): NO